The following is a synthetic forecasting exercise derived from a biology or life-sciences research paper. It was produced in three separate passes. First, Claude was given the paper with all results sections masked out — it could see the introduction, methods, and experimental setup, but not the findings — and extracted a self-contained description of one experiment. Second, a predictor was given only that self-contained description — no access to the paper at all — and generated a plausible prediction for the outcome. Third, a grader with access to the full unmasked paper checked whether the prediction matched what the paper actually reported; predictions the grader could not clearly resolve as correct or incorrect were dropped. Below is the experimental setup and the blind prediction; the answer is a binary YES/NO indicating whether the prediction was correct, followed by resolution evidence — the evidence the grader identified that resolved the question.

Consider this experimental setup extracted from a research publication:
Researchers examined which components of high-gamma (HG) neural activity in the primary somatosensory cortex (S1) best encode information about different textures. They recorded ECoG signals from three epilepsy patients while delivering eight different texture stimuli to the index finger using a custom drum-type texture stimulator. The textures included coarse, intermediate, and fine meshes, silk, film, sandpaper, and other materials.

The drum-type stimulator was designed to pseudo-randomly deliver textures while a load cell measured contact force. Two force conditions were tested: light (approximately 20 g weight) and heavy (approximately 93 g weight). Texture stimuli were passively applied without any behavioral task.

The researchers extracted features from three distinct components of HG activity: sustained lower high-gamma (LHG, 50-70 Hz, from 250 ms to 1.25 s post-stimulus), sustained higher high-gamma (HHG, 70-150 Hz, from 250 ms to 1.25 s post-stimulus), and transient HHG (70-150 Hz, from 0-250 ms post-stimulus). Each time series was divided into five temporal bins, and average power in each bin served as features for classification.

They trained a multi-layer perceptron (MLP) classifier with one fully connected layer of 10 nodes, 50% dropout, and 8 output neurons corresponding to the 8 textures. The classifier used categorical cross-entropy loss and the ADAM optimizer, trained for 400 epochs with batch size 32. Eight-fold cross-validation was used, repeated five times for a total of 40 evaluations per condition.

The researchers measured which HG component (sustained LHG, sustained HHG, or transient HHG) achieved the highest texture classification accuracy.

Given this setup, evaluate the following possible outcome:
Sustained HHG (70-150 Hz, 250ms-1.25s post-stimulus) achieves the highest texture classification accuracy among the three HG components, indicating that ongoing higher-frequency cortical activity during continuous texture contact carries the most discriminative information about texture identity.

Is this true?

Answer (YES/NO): YES